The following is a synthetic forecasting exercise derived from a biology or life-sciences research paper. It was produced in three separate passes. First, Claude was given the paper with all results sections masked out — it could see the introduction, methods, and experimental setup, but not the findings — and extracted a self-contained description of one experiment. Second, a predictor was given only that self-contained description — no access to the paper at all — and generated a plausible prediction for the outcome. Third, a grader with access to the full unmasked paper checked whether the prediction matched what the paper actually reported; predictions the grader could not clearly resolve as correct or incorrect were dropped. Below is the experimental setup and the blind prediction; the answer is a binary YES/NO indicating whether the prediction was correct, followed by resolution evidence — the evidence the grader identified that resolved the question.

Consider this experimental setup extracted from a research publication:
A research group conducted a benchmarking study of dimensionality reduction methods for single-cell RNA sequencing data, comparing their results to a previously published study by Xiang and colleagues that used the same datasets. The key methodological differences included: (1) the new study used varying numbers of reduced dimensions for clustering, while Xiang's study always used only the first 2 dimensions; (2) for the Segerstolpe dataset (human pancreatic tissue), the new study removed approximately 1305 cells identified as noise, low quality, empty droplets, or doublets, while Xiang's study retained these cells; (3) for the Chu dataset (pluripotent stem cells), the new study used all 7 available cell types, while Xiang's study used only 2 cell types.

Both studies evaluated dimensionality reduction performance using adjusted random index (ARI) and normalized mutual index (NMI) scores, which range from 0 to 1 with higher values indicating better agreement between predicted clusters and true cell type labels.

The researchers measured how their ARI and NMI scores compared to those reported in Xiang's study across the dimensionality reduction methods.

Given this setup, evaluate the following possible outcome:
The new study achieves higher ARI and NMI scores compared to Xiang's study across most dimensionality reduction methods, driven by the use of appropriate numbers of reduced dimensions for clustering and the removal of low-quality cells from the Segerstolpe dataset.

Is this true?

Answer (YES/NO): NO